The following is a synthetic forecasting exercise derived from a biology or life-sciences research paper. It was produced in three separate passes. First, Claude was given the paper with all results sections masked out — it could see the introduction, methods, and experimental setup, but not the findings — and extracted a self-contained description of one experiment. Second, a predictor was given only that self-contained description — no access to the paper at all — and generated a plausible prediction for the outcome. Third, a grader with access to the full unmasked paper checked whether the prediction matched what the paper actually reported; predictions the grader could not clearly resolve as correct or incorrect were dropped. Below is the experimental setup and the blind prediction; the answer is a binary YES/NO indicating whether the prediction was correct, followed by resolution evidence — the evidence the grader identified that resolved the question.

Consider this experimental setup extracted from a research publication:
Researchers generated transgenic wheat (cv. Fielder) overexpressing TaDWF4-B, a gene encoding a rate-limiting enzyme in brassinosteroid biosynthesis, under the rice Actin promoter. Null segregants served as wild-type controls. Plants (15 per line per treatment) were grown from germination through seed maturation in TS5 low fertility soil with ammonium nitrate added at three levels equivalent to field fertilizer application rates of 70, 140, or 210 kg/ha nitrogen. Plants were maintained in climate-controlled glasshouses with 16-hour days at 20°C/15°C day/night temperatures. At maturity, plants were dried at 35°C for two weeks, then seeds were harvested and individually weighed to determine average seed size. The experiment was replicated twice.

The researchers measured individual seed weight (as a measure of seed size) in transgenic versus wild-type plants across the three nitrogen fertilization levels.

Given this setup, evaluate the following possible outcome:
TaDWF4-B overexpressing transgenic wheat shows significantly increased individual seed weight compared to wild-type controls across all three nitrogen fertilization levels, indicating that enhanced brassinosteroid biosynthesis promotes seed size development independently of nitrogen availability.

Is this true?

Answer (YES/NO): YES